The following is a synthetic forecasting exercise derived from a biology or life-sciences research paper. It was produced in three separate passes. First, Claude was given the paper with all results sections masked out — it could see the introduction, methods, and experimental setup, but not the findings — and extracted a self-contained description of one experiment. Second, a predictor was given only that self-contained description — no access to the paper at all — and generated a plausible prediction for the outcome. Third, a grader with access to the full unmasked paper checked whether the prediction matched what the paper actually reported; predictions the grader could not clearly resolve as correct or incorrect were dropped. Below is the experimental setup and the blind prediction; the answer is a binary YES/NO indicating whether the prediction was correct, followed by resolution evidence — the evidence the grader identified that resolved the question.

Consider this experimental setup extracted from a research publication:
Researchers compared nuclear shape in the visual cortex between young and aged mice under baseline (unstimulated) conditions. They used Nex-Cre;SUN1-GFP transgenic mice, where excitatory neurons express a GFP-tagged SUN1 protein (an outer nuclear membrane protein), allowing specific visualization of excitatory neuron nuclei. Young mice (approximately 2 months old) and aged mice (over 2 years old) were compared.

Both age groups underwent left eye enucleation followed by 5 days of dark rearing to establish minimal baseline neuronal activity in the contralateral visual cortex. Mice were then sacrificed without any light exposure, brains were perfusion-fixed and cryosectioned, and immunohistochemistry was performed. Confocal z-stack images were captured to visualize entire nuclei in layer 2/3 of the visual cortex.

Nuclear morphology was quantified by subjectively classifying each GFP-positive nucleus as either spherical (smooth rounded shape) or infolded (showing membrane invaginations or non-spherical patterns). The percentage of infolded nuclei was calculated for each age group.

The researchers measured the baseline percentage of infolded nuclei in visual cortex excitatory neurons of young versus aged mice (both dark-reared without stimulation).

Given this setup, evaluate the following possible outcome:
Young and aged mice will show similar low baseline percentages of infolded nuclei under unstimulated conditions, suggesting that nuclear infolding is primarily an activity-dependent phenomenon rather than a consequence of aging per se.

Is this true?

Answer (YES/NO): NO